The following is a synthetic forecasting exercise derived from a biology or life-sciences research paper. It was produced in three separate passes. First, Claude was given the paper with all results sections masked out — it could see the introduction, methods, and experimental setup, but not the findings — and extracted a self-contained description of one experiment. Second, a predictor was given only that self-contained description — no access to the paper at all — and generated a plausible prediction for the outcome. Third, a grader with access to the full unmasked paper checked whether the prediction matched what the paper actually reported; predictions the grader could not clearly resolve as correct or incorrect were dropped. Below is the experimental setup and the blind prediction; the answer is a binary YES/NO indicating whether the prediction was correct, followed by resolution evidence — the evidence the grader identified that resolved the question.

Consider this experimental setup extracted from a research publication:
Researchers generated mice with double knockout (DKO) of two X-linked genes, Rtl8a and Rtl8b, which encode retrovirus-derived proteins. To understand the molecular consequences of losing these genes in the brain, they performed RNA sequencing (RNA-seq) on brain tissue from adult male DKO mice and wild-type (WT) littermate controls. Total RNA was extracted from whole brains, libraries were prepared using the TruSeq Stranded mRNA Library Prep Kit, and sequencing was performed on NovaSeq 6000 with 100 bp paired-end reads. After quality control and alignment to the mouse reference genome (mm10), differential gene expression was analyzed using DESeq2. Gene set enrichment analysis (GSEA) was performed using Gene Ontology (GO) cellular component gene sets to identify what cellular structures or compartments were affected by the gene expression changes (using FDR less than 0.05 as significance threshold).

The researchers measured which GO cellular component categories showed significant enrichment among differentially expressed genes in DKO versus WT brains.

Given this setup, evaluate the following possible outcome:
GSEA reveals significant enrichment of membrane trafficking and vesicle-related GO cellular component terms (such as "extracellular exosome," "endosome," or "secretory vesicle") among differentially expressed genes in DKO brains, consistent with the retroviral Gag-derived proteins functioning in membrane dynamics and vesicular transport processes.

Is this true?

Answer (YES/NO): NO